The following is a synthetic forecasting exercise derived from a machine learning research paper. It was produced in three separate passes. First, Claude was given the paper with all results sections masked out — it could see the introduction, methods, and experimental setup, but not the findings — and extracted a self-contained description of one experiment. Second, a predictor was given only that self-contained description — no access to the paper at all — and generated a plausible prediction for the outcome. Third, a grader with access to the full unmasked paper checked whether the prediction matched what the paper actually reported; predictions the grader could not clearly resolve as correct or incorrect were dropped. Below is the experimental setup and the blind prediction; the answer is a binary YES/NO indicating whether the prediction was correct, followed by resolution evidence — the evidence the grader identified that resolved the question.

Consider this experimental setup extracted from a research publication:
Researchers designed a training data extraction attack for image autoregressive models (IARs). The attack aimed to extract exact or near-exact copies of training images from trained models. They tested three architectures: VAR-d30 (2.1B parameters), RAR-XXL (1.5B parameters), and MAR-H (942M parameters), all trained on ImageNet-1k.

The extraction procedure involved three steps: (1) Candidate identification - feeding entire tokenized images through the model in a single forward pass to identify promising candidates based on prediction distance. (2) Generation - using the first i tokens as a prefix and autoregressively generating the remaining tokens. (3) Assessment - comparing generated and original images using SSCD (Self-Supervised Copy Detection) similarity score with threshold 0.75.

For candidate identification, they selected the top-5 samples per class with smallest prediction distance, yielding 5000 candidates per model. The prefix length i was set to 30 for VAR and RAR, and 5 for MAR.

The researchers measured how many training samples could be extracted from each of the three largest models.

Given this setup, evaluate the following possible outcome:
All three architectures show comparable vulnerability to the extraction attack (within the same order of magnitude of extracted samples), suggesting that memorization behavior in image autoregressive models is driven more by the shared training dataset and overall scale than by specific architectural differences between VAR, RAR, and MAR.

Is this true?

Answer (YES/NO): NO